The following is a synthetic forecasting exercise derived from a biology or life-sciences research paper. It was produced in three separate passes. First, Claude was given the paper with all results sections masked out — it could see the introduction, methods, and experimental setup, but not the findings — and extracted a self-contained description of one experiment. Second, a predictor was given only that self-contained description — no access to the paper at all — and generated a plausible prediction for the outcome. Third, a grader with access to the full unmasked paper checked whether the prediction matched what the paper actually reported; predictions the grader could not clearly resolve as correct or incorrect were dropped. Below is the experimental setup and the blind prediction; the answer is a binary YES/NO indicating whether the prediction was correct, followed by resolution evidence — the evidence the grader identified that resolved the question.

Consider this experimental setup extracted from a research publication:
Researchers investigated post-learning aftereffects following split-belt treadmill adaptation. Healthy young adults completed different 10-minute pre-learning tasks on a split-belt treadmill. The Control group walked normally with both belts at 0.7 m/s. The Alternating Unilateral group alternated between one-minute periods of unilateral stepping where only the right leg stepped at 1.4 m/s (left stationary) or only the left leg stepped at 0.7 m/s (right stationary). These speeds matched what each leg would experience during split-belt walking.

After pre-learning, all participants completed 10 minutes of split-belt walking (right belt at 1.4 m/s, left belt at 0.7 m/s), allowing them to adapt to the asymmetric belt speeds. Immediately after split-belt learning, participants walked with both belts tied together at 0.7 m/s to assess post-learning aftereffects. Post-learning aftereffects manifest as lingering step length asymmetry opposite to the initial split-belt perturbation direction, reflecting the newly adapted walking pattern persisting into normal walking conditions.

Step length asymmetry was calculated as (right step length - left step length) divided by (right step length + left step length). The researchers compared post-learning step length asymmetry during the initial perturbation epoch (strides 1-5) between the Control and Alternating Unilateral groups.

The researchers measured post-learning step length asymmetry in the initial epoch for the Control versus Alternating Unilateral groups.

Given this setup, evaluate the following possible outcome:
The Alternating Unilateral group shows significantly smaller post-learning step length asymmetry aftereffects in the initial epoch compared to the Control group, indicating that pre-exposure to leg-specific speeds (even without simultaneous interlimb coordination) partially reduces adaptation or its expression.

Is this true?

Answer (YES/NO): NO